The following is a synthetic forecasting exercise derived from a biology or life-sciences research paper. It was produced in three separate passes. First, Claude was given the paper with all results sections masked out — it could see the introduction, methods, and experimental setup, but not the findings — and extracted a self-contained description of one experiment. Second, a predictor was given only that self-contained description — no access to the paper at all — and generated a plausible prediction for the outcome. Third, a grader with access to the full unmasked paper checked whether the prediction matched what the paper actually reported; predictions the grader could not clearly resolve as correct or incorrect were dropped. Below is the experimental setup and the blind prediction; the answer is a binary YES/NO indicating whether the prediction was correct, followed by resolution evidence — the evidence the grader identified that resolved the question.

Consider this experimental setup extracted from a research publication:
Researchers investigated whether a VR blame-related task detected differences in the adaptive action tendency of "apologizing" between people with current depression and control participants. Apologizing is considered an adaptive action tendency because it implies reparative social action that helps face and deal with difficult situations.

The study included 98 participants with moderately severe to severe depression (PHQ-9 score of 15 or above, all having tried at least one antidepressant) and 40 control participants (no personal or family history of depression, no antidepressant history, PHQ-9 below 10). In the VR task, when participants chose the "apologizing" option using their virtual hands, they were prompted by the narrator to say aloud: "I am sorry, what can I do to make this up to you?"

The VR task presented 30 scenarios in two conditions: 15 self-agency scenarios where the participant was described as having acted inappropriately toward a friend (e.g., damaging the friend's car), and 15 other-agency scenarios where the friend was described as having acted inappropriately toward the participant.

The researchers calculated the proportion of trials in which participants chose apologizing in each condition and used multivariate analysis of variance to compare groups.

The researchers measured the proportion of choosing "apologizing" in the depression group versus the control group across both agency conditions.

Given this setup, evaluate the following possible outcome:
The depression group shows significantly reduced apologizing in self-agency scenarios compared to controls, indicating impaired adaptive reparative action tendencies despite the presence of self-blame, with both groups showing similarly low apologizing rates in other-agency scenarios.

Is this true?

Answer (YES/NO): NO